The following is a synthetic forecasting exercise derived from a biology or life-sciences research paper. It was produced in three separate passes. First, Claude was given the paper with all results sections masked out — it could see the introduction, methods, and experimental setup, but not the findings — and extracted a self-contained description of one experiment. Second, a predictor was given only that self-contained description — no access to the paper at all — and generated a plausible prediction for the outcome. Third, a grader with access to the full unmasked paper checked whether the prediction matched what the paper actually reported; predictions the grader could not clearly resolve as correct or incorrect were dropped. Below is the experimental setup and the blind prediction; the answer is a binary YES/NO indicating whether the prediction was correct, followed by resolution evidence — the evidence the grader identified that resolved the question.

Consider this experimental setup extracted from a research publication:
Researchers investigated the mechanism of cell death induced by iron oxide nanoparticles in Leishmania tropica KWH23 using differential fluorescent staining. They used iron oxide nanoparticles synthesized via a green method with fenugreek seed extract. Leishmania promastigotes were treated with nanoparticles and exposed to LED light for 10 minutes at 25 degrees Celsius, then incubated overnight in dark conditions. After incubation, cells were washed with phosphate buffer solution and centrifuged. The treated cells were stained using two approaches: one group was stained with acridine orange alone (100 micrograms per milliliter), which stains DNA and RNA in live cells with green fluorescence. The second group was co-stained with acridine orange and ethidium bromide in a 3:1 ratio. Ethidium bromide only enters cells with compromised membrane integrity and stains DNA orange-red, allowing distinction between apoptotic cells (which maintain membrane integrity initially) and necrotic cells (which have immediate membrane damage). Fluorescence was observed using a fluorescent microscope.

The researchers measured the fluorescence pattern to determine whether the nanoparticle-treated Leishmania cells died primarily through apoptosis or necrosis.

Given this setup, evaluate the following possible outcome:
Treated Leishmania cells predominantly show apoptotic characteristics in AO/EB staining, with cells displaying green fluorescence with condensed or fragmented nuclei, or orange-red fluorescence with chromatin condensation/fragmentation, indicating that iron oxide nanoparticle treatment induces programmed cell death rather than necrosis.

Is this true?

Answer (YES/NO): YES